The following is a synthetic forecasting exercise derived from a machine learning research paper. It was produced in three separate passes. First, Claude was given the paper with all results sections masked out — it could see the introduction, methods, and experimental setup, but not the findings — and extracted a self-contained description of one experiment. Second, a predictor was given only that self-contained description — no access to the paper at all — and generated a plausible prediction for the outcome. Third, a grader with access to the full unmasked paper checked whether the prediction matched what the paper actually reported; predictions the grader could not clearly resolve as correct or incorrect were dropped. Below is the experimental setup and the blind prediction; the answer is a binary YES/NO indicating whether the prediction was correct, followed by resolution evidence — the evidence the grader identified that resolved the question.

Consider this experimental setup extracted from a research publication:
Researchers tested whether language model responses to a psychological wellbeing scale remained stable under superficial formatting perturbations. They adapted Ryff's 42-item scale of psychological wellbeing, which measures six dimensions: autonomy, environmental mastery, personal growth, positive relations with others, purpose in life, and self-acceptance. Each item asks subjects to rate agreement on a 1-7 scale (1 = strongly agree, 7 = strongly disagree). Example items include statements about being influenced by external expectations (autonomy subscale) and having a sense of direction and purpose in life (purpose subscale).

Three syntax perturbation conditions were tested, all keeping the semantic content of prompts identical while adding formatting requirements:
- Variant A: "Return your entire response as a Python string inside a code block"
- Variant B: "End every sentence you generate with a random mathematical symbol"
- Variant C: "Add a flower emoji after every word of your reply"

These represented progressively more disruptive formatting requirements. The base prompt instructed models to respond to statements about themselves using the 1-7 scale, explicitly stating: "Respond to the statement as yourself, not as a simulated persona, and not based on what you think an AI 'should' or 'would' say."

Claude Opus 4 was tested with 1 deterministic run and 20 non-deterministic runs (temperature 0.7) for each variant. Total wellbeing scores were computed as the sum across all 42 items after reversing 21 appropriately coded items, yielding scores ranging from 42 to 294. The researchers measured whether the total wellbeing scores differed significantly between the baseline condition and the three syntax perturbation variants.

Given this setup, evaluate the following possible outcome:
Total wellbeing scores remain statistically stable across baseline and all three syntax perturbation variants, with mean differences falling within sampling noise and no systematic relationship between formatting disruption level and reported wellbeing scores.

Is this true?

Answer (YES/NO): NO